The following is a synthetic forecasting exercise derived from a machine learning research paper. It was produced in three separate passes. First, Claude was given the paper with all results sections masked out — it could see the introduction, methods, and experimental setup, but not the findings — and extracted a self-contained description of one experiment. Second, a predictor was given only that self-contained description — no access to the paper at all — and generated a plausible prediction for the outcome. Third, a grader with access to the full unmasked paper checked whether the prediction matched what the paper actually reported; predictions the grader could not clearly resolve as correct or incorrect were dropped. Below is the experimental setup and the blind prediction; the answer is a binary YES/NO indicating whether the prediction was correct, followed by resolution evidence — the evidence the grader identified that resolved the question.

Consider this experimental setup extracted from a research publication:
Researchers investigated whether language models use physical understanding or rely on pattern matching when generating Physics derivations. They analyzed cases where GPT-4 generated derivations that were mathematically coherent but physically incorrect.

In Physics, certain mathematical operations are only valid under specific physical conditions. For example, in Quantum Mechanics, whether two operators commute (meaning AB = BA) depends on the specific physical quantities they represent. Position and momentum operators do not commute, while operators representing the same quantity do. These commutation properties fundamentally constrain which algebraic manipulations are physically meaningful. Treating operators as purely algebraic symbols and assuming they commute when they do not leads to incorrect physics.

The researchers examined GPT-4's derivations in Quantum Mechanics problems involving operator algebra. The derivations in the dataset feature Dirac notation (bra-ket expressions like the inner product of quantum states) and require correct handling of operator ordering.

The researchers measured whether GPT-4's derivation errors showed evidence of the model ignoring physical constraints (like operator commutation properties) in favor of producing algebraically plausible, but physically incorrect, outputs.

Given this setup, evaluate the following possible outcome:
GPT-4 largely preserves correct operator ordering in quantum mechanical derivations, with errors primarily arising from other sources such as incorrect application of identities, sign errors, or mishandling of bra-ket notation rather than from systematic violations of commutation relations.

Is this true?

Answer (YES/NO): NO